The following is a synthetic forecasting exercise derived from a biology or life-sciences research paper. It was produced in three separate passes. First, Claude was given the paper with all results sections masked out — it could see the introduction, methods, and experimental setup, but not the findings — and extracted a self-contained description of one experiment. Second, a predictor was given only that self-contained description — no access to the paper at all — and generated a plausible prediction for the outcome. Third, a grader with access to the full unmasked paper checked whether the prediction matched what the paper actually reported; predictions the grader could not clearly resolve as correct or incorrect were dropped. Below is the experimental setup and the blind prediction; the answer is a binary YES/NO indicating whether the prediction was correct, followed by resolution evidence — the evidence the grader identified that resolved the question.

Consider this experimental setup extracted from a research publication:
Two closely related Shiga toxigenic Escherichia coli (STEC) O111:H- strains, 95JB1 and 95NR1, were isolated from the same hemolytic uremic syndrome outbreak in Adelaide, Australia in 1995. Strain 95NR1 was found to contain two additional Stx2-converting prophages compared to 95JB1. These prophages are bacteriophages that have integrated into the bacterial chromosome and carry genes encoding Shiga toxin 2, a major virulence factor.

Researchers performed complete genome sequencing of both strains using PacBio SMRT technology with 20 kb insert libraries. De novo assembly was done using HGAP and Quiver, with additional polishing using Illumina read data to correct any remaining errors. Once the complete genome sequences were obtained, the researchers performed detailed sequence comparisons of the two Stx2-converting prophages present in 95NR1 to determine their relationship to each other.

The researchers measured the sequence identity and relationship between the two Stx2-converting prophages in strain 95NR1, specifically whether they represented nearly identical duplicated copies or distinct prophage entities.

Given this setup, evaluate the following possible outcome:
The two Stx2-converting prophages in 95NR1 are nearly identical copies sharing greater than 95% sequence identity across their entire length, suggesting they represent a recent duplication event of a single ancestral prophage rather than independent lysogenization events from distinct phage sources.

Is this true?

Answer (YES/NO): NO